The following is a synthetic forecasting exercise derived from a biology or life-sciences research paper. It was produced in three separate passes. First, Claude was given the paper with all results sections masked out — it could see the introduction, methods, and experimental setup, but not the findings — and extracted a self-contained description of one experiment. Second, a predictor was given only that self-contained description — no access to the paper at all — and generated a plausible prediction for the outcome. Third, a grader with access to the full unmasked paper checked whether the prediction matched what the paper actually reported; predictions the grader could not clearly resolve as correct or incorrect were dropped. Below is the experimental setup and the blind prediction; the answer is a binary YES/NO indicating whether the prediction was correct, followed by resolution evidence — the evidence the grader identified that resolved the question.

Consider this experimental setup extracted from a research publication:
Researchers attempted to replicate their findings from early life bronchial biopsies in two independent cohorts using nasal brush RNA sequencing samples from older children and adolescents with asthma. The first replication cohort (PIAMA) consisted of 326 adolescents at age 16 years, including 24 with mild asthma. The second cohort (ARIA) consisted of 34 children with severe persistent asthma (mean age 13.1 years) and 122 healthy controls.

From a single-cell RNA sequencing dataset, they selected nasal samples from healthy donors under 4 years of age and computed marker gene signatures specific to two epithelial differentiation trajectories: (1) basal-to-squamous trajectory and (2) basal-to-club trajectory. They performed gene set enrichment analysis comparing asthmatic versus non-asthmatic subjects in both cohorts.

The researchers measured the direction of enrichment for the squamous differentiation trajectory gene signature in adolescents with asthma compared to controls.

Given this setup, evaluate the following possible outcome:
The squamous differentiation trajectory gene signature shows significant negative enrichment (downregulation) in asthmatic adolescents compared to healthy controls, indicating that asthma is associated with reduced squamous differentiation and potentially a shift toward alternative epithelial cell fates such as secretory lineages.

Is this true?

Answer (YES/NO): NO